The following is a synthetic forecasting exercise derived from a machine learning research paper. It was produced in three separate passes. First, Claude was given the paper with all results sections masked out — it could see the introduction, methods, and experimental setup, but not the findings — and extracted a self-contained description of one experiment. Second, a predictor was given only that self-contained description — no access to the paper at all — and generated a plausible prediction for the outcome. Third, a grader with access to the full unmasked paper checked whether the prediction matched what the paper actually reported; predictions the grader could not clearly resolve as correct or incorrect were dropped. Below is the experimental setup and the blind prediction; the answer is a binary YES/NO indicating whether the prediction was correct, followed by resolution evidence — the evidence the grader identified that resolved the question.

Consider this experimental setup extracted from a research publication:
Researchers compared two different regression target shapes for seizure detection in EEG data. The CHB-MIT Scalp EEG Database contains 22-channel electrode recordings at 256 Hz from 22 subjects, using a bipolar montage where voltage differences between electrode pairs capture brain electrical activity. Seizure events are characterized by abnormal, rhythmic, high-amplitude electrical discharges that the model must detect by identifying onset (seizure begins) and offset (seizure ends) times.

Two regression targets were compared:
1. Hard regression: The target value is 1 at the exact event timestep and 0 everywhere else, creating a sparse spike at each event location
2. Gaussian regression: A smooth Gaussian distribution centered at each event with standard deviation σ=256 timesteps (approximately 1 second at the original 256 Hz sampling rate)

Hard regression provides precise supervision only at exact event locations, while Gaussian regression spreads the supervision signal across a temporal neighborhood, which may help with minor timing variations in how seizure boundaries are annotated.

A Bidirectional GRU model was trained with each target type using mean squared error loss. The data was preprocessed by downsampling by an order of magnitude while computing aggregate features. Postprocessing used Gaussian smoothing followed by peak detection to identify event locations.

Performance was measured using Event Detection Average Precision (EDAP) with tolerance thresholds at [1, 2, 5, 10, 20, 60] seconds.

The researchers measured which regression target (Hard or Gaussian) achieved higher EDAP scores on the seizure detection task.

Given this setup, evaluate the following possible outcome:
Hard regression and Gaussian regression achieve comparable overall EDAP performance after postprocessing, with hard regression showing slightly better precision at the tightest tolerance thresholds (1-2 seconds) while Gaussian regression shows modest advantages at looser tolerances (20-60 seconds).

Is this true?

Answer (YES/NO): NO